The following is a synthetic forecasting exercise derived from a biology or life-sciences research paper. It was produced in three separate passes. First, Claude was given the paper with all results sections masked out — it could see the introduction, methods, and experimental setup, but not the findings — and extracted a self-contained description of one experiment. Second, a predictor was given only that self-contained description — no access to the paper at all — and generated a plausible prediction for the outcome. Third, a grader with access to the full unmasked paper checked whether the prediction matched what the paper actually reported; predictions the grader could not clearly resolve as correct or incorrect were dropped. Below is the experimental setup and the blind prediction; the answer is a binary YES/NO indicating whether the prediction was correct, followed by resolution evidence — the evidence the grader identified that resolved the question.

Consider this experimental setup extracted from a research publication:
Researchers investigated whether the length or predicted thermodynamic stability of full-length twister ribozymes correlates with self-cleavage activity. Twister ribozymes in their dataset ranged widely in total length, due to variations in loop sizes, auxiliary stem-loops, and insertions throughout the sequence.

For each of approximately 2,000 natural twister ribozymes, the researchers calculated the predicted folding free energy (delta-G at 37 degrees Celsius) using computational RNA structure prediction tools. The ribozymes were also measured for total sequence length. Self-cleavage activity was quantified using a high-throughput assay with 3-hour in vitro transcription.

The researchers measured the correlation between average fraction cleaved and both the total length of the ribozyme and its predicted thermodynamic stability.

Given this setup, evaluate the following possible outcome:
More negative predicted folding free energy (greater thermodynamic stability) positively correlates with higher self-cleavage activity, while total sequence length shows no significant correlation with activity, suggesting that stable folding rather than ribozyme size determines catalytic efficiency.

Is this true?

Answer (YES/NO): NO